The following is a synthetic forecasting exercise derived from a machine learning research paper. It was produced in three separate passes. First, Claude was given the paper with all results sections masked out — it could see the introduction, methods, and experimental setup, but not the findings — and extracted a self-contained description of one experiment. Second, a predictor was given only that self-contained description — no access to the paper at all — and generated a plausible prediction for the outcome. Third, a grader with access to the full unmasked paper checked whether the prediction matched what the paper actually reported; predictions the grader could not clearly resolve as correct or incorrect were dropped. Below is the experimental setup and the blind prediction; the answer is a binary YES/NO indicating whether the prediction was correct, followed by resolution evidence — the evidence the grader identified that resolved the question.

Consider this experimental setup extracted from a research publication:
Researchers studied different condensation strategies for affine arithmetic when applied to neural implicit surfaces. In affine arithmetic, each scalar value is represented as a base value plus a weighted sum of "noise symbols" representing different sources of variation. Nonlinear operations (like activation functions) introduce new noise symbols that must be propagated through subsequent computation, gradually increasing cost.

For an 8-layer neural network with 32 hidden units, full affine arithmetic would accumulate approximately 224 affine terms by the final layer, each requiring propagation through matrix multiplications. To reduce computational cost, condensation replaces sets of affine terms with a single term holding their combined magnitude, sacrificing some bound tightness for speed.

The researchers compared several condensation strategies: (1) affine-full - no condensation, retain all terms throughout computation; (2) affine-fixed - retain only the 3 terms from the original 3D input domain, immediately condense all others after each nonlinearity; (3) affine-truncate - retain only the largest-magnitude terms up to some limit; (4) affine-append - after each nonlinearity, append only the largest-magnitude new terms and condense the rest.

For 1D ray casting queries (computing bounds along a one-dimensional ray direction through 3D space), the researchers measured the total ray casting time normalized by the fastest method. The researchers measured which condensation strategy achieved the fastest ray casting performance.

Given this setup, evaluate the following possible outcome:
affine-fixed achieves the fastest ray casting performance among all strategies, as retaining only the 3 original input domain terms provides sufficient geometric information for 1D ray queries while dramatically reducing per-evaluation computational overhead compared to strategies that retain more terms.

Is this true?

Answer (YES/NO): YES